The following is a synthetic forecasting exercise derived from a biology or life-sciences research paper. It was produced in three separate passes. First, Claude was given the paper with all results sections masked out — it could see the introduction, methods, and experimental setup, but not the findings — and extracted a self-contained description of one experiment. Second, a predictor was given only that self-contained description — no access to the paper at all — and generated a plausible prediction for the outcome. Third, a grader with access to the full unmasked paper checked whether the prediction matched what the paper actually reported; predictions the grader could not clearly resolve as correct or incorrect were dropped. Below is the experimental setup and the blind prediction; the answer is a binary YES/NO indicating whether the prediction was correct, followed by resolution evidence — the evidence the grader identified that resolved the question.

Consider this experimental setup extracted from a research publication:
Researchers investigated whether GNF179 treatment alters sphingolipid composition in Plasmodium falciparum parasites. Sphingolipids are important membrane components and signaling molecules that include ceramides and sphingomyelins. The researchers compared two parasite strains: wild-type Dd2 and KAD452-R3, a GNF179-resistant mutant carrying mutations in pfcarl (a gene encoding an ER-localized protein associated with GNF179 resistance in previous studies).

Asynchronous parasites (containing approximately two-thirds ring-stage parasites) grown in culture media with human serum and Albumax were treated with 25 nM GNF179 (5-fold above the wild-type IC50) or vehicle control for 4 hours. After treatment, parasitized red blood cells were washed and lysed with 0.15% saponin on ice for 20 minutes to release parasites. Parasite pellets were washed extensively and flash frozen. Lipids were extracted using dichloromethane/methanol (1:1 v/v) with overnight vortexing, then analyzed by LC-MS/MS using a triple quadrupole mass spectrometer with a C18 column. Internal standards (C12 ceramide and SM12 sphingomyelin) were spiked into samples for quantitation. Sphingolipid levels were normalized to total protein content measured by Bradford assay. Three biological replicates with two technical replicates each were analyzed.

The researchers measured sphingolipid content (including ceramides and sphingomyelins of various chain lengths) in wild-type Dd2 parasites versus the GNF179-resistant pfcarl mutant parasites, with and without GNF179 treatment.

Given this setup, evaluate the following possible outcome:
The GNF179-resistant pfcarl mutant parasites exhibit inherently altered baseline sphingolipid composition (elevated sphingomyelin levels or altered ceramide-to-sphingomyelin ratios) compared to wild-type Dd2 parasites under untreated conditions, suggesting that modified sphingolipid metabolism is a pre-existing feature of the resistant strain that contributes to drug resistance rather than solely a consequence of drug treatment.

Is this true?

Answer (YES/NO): NO